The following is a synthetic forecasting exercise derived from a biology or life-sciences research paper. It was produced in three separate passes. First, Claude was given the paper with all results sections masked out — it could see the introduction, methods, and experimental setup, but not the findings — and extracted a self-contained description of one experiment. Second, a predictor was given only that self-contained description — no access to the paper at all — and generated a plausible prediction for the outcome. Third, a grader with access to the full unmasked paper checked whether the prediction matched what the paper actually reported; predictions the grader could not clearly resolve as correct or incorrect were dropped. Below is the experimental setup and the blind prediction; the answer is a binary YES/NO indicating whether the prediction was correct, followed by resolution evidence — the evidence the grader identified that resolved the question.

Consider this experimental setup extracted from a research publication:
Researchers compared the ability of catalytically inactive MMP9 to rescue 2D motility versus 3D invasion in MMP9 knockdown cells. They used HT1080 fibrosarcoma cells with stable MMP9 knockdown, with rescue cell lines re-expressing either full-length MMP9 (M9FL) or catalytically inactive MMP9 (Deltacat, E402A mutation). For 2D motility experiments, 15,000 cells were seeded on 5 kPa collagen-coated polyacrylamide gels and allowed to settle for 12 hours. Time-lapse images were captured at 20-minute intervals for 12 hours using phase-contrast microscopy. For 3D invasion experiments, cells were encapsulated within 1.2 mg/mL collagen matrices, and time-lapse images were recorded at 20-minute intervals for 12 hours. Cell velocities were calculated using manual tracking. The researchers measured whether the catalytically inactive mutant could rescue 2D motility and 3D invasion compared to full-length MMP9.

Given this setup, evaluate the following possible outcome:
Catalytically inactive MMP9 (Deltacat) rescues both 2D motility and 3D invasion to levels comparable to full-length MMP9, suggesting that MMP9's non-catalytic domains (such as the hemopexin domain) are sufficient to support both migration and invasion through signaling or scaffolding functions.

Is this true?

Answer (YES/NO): NO